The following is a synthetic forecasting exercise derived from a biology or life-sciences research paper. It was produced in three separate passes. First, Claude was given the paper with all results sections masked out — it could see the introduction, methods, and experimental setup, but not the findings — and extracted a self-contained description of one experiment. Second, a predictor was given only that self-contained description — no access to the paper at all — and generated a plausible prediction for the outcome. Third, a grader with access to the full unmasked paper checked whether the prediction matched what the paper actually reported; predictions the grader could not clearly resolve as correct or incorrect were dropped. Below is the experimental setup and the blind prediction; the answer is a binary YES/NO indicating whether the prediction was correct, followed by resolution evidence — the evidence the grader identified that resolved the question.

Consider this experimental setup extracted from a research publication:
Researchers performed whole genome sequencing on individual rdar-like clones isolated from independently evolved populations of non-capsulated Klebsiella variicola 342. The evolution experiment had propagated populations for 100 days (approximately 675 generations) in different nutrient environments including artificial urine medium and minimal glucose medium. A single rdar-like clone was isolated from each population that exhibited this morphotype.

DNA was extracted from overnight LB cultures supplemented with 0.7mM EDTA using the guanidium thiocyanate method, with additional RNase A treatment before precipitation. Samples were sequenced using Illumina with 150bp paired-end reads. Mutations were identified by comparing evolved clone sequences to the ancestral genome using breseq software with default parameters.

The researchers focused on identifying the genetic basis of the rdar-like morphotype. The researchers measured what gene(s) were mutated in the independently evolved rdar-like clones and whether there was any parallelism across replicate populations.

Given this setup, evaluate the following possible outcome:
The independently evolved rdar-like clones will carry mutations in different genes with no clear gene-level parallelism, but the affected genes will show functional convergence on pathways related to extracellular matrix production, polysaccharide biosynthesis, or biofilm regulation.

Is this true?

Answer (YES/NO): NO